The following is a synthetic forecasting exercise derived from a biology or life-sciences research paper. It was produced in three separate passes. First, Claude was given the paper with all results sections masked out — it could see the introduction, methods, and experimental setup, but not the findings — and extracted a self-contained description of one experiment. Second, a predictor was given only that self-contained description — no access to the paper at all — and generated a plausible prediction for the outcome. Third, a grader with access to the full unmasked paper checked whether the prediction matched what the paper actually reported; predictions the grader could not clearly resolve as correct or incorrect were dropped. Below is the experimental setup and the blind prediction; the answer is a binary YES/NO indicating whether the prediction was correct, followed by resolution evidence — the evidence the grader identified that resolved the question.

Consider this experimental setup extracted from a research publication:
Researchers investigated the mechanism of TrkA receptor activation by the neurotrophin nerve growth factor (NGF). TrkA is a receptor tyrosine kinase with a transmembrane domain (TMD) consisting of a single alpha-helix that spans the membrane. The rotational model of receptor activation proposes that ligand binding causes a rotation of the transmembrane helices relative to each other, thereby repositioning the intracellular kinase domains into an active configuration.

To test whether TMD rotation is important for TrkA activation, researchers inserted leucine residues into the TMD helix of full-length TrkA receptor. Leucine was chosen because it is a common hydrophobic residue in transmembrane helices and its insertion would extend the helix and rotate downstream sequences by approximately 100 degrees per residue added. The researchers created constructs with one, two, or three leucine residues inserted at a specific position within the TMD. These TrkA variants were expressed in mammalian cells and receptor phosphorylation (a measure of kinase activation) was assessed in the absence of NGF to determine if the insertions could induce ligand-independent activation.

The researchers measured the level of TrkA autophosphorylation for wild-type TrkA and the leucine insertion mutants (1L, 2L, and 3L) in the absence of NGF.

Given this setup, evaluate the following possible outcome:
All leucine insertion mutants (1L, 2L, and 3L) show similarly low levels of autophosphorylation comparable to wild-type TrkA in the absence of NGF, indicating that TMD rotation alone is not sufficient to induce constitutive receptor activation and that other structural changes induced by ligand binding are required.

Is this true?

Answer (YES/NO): NO